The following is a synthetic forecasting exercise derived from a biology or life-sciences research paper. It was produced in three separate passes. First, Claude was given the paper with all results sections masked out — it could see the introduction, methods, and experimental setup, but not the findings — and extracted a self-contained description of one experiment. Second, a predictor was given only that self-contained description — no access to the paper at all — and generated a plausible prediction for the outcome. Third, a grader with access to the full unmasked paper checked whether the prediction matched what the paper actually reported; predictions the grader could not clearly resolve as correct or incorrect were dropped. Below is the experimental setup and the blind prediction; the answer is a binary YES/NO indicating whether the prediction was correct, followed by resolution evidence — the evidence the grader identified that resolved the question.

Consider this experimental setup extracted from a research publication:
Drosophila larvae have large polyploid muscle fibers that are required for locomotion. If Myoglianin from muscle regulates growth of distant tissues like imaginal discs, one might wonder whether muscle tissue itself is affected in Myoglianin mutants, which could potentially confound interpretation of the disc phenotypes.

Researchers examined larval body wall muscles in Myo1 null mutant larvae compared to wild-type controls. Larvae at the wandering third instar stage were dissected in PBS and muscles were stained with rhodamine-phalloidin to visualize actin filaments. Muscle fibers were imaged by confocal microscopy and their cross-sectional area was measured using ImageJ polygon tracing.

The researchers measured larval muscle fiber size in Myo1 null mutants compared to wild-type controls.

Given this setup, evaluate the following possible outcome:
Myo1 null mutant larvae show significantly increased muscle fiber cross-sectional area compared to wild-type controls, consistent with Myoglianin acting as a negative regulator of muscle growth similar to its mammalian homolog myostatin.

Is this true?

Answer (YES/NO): NO